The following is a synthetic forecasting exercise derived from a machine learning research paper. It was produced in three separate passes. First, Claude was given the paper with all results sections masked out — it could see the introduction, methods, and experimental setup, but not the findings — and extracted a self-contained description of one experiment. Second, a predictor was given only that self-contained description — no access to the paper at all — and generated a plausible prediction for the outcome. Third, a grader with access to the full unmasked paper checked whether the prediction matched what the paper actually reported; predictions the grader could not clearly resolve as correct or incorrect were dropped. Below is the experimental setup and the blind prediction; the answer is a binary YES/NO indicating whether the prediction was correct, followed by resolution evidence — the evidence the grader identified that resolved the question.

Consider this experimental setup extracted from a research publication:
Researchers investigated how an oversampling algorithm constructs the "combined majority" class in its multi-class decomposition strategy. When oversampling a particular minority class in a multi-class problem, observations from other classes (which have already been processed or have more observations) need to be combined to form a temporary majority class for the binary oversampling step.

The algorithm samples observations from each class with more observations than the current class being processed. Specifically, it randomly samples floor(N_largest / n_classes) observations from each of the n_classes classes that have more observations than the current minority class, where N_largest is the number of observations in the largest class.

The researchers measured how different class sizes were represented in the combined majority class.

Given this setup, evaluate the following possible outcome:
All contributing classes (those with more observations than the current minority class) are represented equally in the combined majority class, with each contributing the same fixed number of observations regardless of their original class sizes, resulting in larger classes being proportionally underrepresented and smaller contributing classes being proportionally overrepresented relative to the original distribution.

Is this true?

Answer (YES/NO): YES